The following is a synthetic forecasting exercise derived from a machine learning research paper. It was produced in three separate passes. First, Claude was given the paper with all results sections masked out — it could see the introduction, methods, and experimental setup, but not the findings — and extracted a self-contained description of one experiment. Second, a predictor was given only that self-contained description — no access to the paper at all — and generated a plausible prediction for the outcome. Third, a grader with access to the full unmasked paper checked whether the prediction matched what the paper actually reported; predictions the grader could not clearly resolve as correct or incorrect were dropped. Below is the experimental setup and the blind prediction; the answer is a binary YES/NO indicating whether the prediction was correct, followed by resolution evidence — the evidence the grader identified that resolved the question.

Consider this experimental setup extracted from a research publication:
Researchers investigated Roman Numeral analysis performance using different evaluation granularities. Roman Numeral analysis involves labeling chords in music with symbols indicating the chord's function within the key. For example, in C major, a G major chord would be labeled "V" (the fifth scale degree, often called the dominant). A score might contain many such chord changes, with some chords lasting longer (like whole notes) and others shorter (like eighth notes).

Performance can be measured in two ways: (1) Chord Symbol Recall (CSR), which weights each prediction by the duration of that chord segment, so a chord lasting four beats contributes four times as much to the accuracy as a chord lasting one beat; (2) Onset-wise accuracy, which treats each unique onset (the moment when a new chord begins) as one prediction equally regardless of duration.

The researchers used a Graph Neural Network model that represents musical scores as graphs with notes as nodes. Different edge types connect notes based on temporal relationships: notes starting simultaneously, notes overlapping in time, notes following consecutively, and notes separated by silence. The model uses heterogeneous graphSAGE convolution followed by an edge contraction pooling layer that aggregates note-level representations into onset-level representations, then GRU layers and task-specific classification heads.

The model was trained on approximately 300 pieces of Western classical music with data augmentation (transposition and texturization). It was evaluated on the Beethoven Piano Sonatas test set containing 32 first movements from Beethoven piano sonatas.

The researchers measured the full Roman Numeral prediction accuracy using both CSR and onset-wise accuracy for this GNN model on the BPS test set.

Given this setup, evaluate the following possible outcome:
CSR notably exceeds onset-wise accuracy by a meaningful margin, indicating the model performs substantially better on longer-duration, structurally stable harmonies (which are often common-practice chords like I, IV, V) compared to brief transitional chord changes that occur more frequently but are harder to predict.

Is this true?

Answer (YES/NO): NO